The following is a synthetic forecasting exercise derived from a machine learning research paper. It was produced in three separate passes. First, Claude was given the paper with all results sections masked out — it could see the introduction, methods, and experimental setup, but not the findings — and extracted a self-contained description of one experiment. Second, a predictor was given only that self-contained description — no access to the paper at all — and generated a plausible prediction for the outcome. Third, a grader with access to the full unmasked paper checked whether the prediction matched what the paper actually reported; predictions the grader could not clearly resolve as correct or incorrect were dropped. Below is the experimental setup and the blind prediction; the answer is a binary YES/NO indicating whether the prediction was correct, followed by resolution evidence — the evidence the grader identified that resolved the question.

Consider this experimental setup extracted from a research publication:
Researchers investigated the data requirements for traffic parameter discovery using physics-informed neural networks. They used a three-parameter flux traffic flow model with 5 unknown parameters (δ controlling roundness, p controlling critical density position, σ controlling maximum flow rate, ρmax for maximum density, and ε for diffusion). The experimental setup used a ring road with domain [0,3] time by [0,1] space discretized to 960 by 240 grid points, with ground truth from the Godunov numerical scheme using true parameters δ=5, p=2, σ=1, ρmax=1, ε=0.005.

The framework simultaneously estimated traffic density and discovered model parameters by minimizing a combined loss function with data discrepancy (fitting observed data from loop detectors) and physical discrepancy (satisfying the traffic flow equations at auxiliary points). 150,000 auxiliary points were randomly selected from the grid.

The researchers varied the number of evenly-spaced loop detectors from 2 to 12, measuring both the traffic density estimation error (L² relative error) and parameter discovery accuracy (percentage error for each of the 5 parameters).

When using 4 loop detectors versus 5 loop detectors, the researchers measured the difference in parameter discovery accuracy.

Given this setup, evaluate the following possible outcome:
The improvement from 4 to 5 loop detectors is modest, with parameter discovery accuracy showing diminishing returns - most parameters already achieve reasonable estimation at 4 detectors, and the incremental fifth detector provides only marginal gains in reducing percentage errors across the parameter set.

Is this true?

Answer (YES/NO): NO